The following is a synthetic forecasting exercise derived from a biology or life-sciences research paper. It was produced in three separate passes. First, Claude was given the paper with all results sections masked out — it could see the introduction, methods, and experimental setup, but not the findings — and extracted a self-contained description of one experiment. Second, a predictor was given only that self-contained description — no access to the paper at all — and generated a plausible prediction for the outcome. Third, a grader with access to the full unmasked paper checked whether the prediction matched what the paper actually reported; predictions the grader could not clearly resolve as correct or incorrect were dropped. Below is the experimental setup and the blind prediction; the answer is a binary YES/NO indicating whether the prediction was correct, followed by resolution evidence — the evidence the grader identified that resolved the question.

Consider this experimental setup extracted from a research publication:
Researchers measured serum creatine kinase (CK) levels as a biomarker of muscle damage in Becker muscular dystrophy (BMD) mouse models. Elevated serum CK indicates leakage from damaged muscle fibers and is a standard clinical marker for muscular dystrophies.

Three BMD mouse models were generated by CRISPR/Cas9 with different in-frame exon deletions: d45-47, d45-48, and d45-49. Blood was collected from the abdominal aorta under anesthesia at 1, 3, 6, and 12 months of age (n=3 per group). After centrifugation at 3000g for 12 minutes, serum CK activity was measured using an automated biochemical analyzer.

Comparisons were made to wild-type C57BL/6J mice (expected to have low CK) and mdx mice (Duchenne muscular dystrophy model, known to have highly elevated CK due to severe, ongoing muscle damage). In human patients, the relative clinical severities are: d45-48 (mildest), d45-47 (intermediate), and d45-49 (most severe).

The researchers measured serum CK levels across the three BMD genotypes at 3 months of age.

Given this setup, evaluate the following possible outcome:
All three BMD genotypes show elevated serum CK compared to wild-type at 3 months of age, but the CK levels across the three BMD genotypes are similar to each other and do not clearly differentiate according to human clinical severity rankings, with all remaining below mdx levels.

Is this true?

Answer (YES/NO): YES